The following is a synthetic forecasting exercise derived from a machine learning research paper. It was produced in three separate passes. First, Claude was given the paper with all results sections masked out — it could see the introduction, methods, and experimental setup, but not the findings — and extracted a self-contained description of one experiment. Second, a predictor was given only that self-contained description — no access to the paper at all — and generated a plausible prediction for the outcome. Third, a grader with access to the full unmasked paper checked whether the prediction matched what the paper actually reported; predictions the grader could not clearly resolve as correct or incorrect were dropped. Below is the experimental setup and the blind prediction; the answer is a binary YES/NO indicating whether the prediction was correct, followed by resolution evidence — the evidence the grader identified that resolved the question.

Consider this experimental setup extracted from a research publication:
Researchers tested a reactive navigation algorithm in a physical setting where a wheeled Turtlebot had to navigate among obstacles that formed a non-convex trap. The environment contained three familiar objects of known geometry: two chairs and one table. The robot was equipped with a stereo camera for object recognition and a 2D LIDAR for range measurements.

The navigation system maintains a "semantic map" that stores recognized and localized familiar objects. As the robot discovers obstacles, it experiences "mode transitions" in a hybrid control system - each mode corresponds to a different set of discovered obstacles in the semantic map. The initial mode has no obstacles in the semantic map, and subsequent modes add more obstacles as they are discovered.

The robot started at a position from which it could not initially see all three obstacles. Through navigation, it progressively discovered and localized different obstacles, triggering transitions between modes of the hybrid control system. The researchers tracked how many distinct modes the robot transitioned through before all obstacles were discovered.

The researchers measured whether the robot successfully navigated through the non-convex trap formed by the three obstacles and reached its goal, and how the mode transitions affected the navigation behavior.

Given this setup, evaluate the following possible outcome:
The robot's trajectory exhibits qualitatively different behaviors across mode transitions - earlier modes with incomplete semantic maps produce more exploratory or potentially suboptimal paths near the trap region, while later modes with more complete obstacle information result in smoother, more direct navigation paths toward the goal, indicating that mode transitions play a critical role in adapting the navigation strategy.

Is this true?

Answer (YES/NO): NO